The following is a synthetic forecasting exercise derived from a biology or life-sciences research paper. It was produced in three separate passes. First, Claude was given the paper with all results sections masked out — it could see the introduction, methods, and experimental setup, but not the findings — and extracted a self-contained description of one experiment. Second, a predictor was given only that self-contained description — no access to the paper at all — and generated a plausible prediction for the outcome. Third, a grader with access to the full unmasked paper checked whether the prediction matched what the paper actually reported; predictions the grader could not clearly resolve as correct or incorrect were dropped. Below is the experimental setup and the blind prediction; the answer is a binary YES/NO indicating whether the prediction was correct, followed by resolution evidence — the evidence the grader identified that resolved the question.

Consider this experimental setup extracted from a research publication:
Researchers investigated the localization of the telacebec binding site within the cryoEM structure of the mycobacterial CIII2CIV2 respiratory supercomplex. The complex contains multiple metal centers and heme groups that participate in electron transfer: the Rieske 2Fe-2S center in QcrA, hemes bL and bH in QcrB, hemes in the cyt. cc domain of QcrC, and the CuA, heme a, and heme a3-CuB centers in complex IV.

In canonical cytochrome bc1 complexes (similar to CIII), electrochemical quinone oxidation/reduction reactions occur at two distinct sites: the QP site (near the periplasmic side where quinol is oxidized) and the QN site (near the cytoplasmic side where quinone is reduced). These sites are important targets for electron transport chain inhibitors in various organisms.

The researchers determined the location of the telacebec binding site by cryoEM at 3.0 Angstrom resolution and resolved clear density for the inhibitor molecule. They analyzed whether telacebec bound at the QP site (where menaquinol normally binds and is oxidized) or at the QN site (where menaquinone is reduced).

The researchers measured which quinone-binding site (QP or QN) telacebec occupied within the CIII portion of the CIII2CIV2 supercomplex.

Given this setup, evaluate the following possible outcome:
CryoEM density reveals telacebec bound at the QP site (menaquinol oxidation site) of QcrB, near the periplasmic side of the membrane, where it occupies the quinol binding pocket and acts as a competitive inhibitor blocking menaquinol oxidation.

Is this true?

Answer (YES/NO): YES